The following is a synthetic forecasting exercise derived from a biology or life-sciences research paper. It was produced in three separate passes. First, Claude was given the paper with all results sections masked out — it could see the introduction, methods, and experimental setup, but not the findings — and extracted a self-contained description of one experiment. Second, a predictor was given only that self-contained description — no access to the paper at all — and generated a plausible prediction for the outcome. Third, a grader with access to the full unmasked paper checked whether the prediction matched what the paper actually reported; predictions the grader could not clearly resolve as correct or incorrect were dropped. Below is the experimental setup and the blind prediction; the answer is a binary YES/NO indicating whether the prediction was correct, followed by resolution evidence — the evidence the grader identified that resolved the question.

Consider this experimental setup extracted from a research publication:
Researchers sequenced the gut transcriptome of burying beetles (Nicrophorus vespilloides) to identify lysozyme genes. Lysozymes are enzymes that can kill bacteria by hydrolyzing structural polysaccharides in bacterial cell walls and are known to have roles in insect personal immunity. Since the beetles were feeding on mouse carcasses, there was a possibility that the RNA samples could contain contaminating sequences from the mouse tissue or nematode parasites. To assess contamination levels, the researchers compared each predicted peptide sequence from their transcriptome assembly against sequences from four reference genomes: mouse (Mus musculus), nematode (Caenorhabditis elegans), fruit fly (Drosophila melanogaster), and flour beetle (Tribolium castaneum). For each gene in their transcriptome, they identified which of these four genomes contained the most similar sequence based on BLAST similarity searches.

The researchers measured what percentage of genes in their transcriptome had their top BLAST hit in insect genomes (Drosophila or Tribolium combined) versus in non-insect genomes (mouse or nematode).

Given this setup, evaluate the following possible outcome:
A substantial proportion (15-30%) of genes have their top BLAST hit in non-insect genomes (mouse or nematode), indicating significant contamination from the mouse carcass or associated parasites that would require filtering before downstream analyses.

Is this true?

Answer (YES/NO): NO